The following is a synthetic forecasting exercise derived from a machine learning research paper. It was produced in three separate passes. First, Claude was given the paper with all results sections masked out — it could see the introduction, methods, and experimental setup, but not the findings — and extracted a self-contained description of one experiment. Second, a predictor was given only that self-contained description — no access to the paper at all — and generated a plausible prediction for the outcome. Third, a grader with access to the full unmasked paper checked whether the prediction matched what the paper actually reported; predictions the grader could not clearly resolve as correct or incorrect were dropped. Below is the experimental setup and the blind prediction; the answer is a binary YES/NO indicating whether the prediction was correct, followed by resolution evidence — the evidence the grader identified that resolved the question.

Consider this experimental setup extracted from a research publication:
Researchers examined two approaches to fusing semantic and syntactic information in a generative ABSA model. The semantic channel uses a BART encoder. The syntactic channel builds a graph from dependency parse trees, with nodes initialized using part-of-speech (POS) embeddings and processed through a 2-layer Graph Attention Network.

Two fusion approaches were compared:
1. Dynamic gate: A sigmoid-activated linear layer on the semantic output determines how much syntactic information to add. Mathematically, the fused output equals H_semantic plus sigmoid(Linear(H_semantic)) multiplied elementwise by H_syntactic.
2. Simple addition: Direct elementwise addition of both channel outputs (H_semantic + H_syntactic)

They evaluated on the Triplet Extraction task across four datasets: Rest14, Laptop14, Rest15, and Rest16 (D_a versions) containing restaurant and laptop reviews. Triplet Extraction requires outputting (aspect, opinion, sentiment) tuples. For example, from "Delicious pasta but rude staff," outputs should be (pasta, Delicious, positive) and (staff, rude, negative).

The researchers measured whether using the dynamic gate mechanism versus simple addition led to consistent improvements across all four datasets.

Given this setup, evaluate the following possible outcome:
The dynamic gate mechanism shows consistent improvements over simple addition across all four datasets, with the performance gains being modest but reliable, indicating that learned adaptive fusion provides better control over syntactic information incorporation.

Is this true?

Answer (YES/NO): YES